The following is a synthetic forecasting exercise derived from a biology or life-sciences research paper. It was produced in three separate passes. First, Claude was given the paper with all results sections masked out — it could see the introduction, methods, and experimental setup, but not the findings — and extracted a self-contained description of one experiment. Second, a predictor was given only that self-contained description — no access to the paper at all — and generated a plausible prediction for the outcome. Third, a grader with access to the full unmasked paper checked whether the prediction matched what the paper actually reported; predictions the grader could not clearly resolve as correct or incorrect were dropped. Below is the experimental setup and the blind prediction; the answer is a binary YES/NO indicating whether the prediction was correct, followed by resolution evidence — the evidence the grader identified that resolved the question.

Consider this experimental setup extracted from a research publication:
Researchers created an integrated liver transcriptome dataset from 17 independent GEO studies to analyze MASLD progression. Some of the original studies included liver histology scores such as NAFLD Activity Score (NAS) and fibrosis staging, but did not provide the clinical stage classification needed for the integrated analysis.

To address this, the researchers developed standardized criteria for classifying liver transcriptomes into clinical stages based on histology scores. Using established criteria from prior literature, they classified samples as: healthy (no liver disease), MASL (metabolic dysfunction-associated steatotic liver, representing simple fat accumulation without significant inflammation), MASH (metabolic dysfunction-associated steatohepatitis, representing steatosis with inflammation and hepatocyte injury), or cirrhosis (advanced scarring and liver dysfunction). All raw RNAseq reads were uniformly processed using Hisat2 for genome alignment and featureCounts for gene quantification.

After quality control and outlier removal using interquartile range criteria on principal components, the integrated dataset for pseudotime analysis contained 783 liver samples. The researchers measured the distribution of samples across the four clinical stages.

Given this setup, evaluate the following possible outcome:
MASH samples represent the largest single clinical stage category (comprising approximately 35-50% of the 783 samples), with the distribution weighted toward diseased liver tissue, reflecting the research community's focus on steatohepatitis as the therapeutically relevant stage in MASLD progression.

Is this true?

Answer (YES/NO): NO